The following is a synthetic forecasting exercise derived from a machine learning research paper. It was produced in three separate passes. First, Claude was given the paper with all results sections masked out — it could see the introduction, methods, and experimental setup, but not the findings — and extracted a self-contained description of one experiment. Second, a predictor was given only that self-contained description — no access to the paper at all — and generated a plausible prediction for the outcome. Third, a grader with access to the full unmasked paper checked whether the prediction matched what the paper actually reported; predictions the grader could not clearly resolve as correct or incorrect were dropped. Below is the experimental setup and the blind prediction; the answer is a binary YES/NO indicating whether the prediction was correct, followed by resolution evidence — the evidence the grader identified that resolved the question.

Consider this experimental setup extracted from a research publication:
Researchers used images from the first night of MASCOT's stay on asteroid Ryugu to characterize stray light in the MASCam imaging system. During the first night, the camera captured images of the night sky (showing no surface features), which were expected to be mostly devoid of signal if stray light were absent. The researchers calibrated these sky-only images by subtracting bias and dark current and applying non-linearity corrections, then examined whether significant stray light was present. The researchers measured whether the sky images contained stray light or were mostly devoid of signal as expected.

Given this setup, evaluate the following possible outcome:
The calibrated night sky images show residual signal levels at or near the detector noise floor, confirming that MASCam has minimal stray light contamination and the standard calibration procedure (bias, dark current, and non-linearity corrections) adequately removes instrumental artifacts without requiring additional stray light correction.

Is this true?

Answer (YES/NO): NO